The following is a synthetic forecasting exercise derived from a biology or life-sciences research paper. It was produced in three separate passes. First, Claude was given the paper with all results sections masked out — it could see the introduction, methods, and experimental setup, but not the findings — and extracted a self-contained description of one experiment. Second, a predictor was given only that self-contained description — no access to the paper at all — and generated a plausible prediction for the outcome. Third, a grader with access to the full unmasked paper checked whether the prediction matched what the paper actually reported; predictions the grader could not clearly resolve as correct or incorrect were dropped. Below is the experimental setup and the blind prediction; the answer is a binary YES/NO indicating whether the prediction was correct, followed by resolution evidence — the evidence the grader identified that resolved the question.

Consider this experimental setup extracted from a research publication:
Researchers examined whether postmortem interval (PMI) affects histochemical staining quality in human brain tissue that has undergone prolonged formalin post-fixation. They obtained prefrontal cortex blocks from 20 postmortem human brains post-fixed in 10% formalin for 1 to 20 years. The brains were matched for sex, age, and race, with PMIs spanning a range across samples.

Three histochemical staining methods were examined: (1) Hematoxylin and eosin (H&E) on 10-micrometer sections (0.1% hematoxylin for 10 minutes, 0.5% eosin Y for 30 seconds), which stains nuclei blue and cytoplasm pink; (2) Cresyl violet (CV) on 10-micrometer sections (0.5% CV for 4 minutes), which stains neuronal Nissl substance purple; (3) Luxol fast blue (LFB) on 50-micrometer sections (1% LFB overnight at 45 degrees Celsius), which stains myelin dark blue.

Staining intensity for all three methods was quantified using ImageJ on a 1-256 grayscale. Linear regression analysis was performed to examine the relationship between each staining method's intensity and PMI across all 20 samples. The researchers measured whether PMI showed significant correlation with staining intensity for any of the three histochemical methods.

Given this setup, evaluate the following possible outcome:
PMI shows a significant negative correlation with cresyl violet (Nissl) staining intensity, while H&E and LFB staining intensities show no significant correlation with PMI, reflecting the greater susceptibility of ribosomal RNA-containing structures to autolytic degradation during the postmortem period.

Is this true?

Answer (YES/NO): NO